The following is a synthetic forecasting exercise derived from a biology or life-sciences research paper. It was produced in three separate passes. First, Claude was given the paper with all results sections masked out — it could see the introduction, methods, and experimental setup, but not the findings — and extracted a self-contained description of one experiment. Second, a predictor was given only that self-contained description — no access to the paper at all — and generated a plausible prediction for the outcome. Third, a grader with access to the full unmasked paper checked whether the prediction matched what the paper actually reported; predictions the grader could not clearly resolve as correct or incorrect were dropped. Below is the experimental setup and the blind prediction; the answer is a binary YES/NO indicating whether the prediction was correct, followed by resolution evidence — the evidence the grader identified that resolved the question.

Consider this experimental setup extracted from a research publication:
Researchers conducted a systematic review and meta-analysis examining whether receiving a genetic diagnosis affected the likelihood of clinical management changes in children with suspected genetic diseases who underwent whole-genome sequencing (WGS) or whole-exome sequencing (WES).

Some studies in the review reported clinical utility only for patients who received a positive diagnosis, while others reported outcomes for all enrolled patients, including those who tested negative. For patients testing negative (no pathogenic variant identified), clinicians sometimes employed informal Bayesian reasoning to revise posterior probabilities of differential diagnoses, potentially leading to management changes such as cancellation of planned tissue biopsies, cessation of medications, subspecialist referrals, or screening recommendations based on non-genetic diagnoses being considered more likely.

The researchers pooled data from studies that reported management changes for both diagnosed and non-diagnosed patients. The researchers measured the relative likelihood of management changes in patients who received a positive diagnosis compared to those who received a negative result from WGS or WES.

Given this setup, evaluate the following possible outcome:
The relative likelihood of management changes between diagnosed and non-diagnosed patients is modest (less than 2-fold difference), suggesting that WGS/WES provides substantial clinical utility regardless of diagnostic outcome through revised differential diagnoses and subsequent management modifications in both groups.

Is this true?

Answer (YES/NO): NO